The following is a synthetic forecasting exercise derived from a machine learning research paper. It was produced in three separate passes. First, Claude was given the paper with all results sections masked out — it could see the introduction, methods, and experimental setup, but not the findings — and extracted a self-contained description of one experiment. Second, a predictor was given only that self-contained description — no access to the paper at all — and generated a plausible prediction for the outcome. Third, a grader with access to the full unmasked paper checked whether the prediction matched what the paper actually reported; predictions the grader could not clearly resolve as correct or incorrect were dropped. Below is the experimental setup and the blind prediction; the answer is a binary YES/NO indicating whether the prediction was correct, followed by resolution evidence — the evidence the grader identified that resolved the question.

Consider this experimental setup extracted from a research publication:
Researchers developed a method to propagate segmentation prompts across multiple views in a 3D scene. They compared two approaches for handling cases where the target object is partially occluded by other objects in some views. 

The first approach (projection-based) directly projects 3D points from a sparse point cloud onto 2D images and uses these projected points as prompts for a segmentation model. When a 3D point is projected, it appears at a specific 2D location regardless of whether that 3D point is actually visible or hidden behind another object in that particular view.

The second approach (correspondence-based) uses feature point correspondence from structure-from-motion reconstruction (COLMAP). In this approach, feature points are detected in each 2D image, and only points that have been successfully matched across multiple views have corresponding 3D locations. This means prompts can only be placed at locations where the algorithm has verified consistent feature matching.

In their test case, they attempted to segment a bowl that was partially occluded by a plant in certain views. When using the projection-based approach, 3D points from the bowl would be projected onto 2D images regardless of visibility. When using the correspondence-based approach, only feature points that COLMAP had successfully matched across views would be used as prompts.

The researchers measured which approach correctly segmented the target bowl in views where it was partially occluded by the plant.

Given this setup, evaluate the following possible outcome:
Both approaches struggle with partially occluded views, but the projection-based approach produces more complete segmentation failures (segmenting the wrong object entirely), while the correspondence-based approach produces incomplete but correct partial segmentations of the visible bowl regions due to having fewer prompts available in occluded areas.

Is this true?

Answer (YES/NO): NO